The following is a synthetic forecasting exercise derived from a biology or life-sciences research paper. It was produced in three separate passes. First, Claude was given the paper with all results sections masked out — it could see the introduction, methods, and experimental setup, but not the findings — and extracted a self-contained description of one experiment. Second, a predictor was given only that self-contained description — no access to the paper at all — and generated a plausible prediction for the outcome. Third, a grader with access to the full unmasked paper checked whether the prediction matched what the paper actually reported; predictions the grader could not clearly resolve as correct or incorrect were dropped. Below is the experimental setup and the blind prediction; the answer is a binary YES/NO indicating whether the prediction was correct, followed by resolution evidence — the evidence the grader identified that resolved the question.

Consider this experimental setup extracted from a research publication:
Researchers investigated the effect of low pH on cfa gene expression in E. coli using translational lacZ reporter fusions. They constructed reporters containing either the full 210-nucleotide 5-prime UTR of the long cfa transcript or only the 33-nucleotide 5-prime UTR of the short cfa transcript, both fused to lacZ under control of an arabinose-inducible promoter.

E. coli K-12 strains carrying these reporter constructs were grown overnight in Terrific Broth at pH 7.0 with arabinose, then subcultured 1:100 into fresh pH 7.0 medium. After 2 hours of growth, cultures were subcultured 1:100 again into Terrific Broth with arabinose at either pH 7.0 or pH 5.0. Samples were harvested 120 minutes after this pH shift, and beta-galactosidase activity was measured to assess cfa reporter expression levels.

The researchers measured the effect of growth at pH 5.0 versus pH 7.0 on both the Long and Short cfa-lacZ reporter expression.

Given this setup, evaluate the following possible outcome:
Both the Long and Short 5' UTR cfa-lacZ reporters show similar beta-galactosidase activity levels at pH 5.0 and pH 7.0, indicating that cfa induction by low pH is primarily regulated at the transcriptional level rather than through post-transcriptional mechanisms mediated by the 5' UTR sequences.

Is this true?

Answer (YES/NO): NO